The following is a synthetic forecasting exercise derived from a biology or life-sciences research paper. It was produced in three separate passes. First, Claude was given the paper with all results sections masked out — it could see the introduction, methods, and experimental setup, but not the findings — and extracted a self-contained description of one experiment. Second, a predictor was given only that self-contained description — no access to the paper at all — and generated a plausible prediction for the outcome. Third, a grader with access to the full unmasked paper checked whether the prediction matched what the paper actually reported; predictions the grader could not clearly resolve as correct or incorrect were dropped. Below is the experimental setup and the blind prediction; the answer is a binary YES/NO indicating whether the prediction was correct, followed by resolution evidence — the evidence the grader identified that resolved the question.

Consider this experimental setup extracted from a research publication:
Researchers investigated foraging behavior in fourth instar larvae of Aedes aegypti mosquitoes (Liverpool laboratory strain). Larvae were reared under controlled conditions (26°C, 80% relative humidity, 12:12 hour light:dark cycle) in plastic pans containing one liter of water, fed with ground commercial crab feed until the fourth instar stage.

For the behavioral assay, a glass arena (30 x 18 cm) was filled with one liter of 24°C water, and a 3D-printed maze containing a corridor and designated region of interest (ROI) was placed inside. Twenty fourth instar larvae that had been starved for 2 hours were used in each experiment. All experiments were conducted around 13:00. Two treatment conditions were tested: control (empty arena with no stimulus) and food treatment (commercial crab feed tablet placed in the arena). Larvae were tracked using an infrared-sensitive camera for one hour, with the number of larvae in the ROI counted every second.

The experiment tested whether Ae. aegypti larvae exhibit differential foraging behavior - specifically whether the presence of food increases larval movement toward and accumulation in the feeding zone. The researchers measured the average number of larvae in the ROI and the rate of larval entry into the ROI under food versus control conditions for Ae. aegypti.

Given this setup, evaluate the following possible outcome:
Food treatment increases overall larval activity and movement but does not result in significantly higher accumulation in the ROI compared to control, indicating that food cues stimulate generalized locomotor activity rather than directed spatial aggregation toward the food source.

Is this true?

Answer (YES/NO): NO